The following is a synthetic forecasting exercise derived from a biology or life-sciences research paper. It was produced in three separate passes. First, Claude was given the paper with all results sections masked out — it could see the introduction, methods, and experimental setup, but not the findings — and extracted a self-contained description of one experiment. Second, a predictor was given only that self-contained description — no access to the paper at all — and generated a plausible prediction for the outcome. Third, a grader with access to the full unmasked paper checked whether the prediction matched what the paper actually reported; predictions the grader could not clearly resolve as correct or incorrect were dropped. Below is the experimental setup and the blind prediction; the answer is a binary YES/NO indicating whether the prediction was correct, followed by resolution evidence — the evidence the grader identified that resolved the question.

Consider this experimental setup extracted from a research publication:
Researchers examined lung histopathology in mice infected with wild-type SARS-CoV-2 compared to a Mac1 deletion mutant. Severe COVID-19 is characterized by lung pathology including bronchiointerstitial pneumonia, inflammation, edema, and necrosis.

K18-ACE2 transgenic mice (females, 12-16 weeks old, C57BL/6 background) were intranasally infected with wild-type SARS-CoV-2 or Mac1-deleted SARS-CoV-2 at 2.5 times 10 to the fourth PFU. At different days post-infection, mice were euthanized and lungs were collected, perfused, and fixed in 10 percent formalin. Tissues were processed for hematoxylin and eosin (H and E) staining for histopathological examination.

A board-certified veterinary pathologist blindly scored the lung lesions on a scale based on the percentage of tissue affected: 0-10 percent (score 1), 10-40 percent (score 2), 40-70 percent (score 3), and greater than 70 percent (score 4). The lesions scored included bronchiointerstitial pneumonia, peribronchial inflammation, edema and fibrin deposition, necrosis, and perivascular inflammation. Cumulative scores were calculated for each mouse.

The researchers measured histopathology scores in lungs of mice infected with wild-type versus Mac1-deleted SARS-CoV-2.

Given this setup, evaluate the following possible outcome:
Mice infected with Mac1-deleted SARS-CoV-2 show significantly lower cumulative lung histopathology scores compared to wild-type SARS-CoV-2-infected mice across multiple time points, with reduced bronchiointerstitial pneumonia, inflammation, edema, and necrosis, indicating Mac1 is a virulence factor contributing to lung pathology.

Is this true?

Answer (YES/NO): YES